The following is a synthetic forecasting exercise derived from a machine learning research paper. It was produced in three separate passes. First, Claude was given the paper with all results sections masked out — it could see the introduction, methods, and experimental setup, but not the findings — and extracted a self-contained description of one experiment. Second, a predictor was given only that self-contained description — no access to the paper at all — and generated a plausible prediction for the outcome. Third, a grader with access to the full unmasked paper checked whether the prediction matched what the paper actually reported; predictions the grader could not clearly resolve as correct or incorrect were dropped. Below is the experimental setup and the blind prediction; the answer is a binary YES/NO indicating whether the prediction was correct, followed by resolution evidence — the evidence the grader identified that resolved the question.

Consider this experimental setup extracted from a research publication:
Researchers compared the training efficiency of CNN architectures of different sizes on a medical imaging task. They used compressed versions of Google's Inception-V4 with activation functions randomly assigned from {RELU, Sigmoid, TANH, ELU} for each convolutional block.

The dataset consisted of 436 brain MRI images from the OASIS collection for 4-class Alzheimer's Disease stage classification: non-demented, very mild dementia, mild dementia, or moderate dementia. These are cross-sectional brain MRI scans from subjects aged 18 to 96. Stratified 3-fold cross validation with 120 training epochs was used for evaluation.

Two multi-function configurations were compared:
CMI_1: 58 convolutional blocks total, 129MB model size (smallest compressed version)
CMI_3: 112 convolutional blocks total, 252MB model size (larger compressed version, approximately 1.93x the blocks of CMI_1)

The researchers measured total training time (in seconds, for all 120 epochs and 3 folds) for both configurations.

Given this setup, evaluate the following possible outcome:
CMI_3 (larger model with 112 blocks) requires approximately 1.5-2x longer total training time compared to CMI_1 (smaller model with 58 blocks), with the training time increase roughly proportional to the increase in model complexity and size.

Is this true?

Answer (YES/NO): YES